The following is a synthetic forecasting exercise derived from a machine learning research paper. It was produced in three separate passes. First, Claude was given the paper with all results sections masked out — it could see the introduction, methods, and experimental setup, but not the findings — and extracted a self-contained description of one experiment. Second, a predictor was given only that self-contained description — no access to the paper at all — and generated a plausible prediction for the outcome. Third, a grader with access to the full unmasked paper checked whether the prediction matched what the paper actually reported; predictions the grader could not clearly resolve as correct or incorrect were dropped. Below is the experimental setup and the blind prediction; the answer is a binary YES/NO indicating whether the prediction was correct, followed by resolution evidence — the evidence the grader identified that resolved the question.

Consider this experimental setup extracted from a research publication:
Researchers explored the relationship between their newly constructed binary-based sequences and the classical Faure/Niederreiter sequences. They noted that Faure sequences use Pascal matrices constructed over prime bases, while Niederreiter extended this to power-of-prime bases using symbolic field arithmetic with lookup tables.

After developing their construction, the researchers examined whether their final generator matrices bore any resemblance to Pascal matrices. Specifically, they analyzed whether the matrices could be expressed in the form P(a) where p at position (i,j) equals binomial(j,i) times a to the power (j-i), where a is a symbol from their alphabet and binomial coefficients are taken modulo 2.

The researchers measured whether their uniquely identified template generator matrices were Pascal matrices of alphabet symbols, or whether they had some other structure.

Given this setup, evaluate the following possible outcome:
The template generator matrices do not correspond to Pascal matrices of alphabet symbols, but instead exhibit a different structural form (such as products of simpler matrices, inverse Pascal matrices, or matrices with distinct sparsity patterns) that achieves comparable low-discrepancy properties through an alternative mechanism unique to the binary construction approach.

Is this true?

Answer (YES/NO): NO